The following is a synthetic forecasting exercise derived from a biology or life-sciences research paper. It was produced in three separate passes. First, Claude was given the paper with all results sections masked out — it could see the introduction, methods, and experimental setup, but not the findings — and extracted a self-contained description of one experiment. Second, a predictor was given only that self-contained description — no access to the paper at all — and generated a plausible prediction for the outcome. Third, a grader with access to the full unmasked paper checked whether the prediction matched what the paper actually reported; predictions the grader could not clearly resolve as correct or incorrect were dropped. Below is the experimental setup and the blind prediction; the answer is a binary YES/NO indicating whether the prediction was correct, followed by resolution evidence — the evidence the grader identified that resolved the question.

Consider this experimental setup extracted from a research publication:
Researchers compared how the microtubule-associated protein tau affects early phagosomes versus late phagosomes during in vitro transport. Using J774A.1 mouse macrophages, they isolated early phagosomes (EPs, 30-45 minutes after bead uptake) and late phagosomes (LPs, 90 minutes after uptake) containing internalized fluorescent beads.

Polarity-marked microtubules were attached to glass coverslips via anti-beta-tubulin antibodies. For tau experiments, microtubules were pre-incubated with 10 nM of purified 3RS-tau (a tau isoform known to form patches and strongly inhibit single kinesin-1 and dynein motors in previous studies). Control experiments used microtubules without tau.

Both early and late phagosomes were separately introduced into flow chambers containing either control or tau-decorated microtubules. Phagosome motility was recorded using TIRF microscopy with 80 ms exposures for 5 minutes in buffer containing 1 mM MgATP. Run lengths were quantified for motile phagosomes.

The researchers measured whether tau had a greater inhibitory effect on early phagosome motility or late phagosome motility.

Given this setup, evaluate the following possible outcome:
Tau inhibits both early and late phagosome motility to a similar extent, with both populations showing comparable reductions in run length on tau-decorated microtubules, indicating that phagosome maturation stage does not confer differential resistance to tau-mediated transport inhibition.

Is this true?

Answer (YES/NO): NO